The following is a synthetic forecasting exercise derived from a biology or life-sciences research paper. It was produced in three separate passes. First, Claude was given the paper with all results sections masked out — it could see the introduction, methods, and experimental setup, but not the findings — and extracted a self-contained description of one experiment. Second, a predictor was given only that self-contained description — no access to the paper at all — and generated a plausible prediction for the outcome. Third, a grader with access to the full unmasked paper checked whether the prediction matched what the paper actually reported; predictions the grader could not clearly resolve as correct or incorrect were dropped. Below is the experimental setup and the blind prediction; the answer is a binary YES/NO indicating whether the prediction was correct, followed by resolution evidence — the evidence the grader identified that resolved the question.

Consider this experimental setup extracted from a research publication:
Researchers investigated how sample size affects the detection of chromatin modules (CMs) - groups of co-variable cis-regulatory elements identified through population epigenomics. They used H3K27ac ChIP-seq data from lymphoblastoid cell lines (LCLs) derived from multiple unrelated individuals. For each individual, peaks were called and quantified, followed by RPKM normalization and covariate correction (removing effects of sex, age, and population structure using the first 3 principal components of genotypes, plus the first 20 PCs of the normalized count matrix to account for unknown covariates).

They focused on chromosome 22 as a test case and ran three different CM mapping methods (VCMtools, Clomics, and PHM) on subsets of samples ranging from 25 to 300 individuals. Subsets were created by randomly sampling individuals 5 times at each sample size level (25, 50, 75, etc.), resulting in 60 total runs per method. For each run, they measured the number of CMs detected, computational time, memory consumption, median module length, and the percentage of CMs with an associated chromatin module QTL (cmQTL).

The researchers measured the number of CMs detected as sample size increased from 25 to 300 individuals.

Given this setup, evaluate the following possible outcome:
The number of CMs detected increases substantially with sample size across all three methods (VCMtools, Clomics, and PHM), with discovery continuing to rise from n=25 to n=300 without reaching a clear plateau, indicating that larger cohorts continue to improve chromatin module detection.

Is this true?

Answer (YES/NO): NO